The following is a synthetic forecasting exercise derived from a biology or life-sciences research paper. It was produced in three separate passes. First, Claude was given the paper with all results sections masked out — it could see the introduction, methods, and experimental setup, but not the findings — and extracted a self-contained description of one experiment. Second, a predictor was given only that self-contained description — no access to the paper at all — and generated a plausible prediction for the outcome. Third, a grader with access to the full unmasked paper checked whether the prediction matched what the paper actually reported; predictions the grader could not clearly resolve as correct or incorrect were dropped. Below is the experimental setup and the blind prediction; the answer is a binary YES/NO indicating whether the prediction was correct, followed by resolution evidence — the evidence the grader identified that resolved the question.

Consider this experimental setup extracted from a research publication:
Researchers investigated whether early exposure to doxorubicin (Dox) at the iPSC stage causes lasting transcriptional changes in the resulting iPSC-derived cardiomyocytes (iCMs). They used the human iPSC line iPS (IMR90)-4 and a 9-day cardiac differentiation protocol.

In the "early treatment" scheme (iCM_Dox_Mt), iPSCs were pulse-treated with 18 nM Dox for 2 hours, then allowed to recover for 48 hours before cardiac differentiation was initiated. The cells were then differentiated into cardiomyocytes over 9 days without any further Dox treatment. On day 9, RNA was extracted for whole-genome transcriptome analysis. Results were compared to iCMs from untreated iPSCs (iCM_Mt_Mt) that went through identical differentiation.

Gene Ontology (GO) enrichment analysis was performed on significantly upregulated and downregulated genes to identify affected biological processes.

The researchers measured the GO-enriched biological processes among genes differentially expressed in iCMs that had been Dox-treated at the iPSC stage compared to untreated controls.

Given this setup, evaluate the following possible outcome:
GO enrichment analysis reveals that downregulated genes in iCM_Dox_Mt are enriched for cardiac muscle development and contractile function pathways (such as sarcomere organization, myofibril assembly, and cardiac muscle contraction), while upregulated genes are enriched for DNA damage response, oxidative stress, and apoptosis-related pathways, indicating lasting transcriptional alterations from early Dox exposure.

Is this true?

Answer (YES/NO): NO